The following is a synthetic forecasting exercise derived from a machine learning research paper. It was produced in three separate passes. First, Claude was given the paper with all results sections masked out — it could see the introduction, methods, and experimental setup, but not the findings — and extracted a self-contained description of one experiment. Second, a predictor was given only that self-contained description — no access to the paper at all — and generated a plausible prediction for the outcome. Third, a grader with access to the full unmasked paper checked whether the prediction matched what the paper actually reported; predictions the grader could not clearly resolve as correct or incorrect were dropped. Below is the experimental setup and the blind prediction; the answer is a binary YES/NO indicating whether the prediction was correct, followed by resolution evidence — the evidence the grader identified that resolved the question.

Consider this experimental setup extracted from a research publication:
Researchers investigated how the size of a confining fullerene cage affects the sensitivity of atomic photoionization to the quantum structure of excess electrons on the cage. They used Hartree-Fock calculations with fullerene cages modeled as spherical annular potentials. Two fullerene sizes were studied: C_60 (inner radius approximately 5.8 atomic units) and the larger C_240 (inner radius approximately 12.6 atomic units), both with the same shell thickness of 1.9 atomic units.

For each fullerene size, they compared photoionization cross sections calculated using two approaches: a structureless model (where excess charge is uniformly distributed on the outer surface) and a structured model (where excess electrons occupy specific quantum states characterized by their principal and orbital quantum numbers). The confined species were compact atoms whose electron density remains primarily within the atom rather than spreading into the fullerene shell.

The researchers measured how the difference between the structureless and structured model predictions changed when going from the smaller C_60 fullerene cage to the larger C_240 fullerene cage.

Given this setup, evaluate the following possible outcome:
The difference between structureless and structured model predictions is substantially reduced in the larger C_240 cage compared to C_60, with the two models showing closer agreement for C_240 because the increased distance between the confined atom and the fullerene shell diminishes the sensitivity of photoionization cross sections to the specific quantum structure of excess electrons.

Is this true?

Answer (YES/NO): YES